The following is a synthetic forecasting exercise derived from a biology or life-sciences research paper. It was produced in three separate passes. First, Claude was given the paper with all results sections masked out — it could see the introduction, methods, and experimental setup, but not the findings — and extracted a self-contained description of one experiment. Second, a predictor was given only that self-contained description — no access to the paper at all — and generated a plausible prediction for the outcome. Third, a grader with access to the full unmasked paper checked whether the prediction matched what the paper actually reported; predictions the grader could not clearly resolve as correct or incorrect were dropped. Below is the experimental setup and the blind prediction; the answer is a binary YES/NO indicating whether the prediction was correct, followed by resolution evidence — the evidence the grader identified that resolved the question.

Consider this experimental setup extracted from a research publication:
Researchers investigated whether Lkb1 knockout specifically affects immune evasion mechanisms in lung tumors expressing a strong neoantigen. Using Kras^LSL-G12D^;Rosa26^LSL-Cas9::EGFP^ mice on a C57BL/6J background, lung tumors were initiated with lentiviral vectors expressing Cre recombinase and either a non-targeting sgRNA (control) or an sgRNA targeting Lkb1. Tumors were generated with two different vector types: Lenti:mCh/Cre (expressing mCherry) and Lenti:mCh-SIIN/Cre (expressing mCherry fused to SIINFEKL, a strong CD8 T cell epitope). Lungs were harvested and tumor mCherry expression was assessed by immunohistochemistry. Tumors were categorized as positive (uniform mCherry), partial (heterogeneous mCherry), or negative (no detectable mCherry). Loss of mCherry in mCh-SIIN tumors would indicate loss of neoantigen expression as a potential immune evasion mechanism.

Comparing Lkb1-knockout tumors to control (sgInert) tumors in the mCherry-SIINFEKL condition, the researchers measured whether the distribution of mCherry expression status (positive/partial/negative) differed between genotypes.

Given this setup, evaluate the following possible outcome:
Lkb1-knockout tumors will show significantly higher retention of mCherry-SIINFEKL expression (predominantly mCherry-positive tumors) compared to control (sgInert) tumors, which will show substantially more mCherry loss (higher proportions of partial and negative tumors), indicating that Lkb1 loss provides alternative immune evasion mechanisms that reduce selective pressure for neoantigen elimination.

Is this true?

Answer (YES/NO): NO